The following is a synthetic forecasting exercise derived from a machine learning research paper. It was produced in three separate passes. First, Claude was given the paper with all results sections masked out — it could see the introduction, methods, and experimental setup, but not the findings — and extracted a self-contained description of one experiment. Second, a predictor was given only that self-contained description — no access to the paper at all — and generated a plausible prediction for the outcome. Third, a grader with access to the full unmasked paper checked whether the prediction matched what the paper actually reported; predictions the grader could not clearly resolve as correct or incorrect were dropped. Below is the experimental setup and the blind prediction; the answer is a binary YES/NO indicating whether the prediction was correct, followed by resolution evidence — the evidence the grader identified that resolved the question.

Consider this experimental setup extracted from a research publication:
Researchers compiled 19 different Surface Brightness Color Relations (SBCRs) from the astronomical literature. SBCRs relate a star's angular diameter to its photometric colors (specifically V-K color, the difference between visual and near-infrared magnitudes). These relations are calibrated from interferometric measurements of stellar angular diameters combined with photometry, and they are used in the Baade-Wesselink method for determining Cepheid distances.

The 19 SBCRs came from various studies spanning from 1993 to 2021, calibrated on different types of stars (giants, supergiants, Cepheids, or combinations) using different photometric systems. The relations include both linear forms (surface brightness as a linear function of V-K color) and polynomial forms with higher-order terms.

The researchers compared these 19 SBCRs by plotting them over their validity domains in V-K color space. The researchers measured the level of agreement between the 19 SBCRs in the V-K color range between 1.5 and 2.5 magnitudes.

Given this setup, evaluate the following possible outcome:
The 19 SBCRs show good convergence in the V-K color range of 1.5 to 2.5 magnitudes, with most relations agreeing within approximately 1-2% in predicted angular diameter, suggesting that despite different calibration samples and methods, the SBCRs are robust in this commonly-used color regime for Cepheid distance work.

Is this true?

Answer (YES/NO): NO